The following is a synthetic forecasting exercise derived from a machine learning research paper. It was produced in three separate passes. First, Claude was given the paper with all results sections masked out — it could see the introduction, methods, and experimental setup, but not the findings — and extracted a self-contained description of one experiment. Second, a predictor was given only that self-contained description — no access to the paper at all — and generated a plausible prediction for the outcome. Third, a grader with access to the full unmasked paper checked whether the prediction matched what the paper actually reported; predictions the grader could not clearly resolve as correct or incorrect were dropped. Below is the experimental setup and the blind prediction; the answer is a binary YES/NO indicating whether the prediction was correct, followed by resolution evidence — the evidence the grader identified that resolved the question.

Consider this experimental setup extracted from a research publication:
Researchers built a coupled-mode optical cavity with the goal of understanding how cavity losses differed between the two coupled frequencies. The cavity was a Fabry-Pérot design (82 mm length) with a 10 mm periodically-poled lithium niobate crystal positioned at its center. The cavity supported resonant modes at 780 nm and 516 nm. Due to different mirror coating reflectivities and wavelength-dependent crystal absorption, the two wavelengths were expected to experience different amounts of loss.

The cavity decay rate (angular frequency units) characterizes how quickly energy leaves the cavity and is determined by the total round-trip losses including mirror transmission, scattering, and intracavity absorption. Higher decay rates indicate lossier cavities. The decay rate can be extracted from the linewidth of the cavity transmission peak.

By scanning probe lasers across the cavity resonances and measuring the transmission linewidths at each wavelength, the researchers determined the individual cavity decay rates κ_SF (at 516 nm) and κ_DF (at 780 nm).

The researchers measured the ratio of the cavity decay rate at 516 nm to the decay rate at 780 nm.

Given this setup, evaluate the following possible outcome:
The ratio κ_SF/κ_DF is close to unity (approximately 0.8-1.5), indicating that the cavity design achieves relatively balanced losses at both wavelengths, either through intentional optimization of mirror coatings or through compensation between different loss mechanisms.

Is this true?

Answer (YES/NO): NO